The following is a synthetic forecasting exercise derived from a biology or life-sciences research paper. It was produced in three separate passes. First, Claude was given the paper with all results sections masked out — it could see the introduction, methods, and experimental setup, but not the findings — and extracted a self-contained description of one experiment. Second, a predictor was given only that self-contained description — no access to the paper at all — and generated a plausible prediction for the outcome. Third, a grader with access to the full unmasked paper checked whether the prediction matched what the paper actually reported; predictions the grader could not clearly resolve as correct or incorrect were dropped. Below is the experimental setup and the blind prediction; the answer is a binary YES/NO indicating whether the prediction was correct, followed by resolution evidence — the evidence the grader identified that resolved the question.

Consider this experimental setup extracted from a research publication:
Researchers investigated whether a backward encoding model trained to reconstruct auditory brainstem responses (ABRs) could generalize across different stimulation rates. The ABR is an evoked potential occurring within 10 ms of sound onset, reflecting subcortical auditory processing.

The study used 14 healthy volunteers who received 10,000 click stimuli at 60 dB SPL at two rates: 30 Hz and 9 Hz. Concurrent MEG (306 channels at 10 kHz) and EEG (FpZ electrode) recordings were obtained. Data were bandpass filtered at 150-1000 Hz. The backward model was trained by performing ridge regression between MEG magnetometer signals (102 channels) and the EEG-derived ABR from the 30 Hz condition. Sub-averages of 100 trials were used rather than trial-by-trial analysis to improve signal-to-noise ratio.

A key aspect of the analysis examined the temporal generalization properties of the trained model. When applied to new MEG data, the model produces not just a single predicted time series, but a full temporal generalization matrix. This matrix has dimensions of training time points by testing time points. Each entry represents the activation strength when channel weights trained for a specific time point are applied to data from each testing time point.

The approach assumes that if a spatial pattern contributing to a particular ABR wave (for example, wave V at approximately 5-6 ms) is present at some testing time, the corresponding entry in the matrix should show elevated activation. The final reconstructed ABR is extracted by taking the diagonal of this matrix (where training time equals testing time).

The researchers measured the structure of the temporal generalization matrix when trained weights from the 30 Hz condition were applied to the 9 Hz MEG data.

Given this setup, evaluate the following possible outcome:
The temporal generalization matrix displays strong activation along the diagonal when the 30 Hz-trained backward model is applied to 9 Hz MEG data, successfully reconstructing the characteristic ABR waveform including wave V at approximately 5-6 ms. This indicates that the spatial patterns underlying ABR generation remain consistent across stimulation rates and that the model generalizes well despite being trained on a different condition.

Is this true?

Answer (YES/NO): YES